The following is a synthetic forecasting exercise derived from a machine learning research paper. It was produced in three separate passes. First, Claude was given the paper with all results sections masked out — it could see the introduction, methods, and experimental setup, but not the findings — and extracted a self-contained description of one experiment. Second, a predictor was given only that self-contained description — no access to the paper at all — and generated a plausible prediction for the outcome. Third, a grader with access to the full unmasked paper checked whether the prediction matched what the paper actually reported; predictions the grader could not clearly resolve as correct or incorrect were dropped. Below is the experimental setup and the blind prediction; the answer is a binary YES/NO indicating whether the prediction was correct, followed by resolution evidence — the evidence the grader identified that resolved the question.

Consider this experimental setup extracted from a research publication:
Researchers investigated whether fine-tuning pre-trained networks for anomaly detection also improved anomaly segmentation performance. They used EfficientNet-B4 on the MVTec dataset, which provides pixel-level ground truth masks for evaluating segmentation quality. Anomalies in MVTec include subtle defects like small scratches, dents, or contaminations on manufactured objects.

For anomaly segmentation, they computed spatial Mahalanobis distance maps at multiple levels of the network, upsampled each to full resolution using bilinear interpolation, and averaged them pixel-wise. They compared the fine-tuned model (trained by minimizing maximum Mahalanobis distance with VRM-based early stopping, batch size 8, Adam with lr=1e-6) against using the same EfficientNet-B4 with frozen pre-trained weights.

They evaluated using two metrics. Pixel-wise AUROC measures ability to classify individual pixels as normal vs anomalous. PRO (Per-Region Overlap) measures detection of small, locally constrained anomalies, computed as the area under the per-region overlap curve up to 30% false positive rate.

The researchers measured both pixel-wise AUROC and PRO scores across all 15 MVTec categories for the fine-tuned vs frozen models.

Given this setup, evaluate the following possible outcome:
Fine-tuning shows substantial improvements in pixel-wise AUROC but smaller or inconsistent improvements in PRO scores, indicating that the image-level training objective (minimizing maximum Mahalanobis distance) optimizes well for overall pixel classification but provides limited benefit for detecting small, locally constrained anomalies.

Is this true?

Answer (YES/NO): NO